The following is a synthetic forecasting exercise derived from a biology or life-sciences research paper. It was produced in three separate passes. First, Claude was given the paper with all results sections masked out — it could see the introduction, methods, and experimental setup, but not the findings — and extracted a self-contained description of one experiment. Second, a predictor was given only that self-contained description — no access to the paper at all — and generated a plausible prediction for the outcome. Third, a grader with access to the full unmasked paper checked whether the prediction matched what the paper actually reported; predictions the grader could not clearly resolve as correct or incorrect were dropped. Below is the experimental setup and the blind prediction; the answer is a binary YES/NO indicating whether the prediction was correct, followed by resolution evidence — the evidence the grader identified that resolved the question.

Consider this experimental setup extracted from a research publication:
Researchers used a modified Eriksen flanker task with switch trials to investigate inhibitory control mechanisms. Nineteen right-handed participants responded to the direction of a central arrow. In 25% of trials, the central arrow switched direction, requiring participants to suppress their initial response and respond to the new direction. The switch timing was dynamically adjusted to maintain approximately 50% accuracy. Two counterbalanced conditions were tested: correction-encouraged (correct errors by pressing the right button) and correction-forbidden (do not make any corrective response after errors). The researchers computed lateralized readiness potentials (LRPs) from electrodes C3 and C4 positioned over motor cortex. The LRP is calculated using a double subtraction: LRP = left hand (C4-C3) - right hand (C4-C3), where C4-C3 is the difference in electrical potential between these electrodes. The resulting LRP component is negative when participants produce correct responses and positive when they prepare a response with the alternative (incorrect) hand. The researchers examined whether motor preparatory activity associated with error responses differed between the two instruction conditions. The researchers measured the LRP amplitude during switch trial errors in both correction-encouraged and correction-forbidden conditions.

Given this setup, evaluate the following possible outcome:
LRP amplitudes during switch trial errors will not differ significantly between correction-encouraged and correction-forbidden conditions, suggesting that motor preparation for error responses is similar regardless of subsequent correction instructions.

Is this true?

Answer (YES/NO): YES